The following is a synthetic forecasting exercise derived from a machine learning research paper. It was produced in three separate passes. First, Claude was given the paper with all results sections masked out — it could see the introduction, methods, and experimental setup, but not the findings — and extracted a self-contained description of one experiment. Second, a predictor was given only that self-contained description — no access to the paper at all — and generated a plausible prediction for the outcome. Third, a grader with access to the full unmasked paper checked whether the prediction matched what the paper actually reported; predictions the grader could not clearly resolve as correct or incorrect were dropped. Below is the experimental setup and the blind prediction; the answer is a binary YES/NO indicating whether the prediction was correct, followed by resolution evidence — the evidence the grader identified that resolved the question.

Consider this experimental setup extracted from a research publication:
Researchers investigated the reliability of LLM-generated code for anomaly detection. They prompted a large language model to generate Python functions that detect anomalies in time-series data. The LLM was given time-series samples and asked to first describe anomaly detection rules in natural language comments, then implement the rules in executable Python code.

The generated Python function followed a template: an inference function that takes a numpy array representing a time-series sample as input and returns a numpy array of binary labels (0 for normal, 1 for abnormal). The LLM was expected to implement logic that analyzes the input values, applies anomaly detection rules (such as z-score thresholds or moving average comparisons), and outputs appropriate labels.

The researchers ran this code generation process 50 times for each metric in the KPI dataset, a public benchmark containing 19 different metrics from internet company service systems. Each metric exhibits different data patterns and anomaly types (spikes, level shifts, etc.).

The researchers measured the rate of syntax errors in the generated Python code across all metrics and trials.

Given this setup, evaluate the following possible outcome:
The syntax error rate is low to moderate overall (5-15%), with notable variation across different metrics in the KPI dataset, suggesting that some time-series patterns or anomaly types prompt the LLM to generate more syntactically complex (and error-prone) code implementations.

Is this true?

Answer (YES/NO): NO